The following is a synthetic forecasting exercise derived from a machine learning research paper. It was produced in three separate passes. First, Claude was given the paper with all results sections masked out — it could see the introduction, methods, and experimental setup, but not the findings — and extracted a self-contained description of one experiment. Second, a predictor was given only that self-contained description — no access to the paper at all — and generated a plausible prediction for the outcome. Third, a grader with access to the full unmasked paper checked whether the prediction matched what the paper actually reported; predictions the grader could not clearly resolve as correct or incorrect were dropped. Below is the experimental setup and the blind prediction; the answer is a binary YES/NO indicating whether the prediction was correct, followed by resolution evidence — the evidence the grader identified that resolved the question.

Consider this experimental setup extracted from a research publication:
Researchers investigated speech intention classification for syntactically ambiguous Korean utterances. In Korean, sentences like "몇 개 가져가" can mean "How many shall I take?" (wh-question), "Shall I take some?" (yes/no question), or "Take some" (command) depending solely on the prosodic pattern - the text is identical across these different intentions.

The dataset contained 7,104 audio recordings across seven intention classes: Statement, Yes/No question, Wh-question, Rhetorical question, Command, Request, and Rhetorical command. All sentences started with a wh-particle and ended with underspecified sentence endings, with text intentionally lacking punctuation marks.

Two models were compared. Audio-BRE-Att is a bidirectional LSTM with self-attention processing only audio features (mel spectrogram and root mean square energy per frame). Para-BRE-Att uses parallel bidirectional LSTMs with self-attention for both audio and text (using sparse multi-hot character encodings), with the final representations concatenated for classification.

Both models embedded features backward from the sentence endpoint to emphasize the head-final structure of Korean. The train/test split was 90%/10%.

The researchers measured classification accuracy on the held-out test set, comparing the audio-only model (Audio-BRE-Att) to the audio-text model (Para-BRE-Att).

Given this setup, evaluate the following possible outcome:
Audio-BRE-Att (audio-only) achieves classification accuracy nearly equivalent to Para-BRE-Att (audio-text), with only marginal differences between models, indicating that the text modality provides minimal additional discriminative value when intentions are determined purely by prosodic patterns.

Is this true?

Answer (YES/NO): NO